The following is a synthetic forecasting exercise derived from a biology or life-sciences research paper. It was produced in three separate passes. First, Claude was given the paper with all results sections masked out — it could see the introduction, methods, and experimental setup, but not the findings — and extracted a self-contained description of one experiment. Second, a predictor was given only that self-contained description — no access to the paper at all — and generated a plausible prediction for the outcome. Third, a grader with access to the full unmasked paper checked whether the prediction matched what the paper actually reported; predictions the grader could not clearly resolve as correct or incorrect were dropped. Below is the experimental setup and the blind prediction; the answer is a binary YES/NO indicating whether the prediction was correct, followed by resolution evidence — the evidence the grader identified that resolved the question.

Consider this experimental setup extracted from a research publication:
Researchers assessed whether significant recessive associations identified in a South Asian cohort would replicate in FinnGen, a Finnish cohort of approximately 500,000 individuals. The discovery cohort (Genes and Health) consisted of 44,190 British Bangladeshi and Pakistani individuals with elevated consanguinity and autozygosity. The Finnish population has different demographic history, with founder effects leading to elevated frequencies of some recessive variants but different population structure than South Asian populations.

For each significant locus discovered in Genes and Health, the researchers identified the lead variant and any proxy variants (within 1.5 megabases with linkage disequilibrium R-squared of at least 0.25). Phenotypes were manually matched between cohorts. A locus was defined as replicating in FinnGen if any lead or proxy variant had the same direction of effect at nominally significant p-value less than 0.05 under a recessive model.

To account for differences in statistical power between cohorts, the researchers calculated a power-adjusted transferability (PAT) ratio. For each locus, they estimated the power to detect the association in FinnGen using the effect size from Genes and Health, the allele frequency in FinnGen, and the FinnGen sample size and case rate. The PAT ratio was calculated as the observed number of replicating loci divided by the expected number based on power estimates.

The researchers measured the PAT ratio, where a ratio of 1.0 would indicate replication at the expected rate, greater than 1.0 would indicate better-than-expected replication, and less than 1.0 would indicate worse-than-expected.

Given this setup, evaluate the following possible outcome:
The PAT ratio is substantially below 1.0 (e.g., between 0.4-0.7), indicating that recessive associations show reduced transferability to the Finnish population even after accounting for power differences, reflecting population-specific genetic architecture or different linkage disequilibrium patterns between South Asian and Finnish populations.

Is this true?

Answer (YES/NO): YES